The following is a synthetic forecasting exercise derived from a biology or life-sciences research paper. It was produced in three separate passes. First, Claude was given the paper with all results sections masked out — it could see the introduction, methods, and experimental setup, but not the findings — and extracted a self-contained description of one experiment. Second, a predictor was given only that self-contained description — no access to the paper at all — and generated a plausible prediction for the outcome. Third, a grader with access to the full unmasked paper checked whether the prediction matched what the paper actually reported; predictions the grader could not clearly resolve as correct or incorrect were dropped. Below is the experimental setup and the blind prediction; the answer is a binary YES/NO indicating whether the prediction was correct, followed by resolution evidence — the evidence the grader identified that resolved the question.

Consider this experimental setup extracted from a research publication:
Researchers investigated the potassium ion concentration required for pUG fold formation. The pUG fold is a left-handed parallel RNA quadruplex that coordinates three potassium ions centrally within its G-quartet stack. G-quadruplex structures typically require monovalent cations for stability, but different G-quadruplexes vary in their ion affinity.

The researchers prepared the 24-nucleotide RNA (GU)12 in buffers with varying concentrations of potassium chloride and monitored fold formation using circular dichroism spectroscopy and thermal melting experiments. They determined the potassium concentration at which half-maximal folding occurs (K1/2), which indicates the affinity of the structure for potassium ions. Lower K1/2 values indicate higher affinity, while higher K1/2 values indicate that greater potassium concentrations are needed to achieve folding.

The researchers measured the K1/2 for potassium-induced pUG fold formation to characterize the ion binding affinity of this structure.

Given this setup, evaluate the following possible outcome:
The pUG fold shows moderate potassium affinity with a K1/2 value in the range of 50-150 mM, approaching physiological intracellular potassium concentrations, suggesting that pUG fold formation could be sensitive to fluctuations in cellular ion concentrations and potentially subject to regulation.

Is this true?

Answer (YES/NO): NO